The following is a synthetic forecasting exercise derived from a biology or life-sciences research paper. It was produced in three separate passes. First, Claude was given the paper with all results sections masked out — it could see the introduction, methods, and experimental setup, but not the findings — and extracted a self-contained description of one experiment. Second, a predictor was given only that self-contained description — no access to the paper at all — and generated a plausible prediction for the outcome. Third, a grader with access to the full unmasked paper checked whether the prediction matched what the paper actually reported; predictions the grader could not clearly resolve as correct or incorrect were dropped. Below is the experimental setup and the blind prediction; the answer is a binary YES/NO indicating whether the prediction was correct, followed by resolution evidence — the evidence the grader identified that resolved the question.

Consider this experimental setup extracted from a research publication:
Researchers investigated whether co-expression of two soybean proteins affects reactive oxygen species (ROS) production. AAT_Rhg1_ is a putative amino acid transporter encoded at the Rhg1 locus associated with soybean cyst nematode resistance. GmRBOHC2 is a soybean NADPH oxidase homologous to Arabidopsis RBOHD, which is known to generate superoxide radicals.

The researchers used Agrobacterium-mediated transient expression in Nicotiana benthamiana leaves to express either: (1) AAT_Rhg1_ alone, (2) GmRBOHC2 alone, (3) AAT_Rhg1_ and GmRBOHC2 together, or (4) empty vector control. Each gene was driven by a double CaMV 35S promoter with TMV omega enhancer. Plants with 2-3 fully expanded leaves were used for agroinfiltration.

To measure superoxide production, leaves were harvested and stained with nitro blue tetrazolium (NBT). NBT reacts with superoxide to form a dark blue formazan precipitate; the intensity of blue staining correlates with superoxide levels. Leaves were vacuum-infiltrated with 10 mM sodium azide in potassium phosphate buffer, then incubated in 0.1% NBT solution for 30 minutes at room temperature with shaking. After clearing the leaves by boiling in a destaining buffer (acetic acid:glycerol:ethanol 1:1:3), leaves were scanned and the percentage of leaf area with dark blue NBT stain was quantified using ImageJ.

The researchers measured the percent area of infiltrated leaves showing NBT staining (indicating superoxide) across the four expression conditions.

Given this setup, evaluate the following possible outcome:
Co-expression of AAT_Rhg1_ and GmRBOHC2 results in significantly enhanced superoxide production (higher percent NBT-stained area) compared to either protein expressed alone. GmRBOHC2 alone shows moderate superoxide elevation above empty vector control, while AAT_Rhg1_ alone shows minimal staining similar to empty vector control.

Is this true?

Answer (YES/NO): NO